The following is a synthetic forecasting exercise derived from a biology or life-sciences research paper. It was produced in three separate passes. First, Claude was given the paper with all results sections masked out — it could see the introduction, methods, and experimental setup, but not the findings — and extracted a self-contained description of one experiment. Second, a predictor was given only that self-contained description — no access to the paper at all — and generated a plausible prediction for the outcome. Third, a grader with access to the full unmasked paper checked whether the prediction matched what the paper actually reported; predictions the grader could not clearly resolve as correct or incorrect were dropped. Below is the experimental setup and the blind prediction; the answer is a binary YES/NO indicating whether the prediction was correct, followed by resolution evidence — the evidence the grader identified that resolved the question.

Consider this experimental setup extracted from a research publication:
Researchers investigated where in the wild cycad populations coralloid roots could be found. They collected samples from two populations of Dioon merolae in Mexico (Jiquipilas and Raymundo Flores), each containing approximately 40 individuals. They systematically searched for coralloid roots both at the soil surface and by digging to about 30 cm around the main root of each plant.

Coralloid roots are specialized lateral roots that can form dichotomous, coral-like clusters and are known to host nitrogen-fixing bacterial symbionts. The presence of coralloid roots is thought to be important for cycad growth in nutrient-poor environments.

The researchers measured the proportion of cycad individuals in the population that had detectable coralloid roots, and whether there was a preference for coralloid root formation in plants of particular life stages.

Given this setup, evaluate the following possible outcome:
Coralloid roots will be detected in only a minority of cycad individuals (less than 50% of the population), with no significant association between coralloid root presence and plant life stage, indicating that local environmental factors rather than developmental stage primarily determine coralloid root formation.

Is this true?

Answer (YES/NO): NO